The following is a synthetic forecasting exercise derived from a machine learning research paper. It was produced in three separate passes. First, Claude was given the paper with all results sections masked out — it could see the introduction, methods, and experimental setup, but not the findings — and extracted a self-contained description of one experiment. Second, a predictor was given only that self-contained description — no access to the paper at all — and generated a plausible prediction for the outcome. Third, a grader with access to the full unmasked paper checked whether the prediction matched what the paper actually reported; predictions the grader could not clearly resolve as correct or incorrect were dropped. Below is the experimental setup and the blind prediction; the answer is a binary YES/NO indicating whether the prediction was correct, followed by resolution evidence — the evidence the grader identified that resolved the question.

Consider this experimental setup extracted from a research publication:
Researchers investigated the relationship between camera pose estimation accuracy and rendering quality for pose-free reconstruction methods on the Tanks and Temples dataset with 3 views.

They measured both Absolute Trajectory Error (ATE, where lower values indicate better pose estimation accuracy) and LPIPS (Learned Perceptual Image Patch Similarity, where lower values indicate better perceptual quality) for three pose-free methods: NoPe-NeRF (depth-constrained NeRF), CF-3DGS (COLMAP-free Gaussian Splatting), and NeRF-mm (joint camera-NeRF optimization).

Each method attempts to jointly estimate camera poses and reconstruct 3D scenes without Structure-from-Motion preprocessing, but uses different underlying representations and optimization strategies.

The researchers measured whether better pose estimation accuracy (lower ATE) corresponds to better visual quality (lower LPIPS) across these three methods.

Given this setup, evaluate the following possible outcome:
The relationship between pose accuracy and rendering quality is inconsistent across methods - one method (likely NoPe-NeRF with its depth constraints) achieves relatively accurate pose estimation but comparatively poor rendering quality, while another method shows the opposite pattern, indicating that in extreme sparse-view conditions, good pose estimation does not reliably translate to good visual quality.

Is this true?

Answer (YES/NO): NO